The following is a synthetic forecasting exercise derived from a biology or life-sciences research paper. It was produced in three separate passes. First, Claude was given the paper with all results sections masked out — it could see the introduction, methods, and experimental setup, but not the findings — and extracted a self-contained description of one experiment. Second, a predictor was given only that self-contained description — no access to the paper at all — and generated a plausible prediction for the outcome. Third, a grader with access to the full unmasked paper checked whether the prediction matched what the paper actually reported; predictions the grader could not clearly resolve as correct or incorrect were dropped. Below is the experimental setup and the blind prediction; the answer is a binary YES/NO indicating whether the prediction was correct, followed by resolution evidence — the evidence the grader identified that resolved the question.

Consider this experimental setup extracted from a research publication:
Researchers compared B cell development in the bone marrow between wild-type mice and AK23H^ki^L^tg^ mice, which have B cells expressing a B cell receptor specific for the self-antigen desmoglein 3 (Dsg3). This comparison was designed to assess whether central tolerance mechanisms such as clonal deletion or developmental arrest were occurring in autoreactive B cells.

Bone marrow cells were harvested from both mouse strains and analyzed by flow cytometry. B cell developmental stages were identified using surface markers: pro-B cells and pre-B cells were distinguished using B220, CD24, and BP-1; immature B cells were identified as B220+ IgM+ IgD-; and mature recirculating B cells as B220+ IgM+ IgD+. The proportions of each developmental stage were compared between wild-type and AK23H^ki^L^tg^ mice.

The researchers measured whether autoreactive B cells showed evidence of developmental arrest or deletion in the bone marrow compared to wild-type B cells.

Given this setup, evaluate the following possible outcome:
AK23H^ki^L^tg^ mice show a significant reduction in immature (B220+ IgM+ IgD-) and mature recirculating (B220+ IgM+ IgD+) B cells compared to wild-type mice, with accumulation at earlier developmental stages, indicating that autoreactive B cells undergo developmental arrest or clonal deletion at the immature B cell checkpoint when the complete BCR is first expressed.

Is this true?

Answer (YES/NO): NO